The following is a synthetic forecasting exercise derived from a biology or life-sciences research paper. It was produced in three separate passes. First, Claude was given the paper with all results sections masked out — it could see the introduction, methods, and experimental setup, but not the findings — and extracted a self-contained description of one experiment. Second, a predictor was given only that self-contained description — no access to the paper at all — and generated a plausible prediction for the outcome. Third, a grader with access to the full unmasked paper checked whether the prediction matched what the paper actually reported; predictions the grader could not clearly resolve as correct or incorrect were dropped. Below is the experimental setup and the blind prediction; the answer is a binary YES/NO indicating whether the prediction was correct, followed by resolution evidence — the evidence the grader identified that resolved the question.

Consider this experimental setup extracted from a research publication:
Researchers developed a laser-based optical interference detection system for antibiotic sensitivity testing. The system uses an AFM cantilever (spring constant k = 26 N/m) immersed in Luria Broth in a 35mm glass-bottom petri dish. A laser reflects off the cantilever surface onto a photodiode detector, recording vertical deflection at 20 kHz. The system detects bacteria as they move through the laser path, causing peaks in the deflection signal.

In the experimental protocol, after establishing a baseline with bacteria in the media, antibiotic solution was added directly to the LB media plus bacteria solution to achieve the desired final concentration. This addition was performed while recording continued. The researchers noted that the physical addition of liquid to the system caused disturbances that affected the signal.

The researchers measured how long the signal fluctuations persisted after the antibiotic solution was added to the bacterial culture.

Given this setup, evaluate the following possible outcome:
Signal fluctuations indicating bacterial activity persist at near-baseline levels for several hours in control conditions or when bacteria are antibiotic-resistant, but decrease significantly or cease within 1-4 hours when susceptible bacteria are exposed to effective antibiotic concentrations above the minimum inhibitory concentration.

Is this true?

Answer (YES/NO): NO